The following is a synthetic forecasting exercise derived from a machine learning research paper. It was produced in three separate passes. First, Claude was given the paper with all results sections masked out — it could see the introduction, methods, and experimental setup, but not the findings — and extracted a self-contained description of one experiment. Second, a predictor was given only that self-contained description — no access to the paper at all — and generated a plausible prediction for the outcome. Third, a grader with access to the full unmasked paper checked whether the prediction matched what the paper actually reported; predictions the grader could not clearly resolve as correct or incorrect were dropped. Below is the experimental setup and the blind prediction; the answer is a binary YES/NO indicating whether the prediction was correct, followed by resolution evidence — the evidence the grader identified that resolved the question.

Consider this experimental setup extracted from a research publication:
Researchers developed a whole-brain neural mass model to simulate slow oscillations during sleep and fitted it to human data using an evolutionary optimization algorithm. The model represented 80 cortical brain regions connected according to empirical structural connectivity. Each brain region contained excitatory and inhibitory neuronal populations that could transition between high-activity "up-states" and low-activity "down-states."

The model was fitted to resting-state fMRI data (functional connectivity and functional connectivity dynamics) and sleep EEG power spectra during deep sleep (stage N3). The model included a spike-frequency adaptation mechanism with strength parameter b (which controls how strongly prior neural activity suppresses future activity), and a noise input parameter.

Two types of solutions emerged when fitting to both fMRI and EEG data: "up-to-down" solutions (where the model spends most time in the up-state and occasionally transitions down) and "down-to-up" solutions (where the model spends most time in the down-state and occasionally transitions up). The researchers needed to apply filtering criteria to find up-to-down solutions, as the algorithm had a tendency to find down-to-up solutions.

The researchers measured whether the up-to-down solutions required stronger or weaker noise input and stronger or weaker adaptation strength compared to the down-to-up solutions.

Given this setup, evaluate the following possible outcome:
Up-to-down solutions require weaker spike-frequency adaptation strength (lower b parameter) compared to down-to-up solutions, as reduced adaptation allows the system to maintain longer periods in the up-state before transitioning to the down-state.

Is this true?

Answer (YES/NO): YES